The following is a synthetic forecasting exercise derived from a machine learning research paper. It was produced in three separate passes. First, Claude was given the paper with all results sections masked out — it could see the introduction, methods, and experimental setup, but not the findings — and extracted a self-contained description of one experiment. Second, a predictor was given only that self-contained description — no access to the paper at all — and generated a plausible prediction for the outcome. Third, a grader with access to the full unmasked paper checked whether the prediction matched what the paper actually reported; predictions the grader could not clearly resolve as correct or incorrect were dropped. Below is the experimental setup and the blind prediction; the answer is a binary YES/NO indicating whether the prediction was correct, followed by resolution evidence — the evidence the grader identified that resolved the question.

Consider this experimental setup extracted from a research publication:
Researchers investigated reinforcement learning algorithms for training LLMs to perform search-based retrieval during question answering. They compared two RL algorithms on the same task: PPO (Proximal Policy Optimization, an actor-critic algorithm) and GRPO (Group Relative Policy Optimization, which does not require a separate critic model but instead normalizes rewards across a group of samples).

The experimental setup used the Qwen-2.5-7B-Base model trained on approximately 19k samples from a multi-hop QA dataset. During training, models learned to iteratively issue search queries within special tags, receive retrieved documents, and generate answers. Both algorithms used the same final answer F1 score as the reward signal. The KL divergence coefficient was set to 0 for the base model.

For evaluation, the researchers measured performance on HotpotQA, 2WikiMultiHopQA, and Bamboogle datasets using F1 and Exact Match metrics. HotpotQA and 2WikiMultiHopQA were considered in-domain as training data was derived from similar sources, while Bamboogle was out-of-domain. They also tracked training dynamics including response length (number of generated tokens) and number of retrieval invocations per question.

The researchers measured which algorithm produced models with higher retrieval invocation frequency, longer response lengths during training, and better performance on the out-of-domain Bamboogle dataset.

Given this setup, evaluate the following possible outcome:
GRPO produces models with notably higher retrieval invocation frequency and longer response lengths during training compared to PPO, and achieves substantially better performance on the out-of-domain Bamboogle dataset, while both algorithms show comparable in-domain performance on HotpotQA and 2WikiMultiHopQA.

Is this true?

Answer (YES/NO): NO